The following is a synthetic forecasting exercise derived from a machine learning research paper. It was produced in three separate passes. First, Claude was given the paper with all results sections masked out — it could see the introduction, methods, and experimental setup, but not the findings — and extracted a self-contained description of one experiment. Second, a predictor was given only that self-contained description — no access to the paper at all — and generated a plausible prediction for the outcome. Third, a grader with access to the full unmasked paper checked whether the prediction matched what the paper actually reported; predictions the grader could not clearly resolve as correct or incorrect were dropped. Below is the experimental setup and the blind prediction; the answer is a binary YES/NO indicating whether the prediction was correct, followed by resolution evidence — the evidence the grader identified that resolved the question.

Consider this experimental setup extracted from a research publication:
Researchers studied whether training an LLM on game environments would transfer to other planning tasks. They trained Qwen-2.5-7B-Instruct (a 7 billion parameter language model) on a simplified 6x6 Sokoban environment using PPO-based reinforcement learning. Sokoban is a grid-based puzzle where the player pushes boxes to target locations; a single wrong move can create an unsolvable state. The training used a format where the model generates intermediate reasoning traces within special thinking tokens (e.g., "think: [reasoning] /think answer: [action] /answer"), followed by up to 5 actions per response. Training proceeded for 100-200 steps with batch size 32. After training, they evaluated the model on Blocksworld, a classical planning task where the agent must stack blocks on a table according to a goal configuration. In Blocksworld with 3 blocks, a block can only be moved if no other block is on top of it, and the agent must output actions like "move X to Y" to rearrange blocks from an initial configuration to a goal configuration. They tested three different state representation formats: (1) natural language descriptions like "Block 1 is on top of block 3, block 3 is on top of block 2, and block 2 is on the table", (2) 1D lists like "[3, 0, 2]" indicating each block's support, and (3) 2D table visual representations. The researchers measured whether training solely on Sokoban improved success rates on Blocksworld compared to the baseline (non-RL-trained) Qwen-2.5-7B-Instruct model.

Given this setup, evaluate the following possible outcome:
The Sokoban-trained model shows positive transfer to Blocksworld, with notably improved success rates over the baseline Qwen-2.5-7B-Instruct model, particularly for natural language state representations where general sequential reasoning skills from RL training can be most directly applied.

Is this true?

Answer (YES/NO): NO